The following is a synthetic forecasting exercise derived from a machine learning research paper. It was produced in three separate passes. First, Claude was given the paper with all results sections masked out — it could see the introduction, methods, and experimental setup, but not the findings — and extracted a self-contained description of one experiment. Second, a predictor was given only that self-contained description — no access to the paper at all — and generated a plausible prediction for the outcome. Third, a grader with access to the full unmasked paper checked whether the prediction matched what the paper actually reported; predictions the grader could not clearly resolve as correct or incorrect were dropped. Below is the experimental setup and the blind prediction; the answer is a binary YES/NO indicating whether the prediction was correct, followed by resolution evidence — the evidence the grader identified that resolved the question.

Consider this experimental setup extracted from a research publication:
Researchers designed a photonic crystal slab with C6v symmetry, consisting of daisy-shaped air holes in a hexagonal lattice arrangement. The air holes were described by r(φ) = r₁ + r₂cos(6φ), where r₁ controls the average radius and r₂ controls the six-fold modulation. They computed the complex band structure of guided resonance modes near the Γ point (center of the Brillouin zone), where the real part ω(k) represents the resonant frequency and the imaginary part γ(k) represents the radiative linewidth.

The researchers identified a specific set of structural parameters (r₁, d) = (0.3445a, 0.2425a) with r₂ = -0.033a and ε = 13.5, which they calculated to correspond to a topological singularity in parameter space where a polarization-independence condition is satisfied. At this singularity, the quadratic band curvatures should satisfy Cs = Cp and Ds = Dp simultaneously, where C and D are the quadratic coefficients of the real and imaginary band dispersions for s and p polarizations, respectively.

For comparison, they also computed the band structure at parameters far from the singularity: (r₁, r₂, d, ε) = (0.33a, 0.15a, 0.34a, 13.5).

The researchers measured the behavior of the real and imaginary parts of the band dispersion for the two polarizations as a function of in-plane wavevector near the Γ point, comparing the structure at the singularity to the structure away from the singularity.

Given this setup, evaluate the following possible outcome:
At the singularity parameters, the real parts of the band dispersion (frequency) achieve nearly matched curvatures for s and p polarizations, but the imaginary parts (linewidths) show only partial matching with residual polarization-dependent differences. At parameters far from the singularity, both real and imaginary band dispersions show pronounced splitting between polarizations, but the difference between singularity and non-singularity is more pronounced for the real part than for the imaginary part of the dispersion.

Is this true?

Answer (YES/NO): NO